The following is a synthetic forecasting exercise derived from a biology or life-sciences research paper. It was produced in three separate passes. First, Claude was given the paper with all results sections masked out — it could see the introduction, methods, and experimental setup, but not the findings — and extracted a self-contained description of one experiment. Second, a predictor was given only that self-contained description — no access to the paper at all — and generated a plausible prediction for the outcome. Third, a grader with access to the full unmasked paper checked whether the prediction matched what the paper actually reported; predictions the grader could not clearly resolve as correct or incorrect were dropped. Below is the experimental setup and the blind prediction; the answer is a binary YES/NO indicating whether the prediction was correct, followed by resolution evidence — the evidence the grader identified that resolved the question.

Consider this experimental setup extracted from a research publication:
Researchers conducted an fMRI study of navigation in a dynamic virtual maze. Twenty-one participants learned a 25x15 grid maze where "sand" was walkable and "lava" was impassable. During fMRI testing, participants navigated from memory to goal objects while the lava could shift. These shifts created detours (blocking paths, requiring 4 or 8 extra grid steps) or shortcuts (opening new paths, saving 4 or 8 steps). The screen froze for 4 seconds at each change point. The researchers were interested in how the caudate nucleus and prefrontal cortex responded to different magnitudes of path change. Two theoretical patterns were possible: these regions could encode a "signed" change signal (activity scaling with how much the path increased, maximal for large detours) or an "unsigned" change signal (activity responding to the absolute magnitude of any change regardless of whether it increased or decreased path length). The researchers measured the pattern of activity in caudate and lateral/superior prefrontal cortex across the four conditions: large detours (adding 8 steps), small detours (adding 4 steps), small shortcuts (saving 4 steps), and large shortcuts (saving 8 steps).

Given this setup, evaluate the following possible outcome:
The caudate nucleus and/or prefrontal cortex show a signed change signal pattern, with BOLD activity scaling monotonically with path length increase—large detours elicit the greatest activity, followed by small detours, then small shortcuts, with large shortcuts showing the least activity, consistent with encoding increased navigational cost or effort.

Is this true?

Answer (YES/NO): YES